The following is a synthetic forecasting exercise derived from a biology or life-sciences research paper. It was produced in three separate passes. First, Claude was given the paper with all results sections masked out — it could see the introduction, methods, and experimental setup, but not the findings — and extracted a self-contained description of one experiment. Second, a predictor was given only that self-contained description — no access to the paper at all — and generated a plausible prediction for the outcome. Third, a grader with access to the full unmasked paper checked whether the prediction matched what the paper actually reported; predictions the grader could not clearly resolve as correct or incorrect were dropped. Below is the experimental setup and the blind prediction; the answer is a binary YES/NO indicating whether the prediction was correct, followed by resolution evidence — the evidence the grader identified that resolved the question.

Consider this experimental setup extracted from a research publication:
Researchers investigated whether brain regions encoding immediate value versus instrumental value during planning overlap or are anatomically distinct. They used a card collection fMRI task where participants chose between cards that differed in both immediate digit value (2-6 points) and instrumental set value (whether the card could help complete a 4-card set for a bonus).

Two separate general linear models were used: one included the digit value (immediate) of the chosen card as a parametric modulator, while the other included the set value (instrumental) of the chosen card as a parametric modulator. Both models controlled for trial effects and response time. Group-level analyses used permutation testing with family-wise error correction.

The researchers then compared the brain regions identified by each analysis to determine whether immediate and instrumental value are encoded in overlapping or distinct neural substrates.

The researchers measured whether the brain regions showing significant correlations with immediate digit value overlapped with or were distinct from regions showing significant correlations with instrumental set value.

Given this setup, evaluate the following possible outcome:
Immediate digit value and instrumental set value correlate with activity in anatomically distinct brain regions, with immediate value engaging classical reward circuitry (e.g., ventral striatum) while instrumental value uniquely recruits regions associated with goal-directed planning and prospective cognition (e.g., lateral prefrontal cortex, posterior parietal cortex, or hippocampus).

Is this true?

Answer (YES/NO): NO